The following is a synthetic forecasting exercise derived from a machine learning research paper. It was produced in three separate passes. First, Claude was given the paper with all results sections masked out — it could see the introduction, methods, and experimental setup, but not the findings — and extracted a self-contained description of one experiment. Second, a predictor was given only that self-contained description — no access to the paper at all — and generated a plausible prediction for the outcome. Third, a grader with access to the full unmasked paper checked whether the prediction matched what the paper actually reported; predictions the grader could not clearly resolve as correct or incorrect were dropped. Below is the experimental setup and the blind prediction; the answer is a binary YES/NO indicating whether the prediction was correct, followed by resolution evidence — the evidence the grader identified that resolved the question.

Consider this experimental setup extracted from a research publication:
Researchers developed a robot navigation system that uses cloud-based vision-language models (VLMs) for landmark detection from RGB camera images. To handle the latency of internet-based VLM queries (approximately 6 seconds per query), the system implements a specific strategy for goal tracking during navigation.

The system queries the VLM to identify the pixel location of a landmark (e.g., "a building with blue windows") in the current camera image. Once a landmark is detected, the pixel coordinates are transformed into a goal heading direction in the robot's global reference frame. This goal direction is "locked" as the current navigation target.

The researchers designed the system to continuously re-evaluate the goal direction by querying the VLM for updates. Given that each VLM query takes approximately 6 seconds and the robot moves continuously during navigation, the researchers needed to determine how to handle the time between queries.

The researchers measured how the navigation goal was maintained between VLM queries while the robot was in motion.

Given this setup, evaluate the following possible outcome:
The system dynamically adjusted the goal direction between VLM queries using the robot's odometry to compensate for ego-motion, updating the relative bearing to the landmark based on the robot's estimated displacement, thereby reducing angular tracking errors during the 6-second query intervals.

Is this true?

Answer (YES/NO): NO